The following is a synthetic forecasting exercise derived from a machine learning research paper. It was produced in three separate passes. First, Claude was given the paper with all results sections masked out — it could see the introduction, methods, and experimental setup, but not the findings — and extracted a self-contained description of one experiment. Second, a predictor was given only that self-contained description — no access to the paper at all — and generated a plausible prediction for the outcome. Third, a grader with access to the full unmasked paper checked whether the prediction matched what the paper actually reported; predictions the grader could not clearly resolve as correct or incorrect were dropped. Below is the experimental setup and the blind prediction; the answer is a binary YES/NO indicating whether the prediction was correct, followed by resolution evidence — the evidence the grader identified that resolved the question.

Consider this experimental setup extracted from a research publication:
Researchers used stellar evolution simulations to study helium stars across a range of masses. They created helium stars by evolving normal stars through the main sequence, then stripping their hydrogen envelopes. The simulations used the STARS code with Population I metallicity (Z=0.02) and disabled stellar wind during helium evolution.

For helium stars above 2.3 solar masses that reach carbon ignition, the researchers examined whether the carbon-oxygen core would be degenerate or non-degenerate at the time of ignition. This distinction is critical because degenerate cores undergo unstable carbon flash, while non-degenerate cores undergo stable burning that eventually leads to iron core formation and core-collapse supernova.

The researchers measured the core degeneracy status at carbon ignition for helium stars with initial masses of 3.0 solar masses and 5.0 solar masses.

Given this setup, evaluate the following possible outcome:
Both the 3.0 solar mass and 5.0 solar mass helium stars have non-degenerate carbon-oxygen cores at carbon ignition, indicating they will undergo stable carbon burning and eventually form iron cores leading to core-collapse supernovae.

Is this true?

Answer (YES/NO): YES